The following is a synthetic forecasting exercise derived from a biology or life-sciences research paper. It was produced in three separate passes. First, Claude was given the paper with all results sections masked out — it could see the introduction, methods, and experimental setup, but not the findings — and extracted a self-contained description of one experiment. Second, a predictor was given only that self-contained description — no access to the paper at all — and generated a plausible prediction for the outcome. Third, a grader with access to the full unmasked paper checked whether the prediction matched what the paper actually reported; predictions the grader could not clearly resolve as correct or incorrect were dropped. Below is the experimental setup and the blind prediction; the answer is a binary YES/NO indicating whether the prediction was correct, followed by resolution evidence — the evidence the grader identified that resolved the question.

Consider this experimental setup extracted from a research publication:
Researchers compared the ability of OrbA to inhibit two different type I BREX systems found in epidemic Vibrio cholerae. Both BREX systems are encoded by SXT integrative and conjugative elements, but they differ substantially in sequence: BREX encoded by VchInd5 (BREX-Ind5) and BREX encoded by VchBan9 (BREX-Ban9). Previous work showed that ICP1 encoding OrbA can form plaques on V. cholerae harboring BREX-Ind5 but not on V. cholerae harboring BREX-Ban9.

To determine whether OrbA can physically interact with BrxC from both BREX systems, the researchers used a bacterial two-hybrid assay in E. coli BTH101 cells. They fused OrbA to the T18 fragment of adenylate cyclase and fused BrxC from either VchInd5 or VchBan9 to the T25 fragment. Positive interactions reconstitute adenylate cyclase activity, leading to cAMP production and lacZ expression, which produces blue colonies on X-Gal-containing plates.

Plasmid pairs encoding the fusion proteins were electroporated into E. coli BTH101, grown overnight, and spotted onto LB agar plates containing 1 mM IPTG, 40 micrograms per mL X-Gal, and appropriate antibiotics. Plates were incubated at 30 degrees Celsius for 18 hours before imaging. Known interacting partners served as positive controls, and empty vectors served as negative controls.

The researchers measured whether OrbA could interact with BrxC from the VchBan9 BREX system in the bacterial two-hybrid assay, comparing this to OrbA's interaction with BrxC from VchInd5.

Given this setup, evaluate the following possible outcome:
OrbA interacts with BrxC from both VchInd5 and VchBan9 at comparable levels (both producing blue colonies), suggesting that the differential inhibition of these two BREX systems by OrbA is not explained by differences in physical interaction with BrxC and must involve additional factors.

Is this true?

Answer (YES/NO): NO